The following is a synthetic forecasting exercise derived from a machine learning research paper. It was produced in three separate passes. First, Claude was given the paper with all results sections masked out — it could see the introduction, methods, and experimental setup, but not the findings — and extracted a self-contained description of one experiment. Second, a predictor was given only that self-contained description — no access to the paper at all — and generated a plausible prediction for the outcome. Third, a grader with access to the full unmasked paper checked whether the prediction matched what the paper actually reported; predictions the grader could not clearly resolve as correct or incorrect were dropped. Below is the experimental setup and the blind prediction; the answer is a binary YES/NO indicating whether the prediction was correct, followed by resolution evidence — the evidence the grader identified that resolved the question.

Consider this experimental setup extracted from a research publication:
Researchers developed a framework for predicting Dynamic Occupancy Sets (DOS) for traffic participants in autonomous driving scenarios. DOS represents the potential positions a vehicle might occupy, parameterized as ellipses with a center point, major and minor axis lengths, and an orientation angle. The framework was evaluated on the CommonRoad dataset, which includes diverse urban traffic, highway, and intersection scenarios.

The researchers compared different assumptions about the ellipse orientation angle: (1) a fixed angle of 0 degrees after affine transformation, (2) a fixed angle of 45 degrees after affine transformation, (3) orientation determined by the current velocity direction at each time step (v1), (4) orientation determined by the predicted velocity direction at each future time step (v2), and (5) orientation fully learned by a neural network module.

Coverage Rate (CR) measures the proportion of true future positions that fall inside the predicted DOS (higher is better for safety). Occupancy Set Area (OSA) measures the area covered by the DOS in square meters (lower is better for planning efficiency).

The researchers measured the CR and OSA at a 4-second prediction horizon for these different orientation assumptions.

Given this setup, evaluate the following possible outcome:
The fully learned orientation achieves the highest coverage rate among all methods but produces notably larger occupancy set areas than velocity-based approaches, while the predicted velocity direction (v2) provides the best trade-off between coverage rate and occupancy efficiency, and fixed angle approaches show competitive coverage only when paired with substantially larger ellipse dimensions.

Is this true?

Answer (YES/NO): NO